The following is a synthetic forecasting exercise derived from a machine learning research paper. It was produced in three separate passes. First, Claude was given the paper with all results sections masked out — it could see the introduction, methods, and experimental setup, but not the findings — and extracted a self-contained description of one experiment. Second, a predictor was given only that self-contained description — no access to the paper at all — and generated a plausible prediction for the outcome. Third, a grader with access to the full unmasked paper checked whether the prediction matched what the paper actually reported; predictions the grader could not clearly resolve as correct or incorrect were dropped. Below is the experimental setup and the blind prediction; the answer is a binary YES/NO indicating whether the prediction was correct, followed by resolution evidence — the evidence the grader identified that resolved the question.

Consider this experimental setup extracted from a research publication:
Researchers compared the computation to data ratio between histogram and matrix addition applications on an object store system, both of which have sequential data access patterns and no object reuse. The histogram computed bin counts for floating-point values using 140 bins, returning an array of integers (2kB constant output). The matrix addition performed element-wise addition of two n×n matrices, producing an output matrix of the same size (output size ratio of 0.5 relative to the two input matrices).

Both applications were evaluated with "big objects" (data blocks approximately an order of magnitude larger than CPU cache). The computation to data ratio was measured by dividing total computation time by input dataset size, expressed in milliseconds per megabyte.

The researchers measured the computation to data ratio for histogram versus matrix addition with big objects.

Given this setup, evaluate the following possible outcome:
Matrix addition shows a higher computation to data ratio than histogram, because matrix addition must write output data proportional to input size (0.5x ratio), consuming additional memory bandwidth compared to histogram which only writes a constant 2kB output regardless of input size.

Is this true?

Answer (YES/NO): NO